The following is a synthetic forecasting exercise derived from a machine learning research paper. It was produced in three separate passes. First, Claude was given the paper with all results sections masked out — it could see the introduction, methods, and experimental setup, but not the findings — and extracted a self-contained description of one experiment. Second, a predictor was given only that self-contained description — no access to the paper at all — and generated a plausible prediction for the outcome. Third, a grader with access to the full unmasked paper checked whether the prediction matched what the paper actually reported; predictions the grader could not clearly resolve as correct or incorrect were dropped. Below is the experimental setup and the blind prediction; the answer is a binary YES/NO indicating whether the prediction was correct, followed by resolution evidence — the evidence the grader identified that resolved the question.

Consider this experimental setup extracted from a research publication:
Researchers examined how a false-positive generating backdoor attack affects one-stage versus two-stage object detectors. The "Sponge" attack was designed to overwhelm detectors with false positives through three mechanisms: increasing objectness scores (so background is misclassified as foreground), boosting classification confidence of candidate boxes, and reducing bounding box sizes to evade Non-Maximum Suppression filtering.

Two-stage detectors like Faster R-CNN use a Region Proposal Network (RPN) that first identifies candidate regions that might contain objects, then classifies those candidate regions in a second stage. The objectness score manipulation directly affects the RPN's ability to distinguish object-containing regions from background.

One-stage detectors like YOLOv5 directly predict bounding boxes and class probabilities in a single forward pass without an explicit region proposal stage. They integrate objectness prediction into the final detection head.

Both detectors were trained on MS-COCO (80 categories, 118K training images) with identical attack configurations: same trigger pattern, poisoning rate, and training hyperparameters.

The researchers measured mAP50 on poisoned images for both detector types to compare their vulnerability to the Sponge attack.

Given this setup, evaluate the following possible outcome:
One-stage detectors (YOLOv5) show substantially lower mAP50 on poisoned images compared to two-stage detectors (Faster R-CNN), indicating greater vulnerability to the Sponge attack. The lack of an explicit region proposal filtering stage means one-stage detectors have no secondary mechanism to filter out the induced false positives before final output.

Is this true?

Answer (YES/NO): NO